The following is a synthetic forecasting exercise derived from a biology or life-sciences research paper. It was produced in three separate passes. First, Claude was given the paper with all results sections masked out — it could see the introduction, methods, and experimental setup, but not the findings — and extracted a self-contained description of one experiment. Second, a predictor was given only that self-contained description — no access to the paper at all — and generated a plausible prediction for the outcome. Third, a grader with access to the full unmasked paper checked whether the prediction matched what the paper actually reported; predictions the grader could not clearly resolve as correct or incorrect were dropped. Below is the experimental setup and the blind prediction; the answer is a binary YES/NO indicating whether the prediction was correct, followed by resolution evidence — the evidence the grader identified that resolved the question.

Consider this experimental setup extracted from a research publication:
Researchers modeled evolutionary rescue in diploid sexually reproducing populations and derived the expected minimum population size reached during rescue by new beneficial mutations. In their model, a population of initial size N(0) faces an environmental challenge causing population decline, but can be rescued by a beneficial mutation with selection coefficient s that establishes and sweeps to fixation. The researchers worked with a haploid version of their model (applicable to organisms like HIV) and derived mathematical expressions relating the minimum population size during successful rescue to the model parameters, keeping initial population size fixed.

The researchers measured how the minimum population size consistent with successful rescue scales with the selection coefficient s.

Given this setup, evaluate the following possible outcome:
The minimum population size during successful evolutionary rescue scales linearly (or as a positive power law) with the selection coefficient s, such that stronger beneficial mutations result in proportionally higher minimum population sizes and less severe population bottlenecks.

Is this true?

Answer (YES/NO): NO